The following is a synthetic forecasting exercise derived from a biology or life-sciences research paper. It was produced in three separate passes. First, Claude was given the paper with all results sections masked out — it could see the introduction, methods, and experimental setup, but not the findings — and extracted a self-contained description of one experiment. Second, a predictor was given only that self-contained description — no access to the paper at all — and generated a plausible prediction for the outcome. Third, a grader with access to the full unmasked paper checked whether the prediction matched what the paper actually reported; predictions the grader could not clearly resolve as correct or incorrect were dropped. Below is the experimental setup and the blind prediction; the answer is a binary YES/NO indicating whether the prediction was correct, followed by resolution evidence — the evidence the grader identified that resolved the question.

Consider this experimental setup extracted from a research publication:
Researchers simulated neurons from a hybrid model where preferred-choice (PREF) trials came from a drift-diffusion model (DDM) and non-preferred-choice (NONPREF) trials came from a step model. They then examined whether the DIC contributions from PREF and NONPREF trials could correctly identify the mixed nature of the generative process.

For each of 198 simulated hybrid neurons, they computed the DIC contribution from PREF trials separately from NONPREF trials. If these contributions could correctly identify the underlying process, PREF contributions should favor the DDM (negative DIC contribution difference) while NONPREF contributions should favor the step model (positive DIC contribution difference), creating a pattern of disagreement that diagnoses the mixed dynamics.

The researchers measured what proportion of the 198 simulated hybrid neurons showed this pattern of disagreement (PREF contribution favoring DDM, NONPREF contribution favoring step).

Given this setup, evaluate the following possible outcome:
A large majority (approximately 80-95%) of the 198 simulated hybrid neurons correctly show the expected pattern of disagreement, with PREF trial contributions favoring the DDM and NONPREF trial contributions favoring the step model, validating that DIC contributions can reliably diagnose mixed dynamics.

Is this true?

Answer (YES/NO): NO